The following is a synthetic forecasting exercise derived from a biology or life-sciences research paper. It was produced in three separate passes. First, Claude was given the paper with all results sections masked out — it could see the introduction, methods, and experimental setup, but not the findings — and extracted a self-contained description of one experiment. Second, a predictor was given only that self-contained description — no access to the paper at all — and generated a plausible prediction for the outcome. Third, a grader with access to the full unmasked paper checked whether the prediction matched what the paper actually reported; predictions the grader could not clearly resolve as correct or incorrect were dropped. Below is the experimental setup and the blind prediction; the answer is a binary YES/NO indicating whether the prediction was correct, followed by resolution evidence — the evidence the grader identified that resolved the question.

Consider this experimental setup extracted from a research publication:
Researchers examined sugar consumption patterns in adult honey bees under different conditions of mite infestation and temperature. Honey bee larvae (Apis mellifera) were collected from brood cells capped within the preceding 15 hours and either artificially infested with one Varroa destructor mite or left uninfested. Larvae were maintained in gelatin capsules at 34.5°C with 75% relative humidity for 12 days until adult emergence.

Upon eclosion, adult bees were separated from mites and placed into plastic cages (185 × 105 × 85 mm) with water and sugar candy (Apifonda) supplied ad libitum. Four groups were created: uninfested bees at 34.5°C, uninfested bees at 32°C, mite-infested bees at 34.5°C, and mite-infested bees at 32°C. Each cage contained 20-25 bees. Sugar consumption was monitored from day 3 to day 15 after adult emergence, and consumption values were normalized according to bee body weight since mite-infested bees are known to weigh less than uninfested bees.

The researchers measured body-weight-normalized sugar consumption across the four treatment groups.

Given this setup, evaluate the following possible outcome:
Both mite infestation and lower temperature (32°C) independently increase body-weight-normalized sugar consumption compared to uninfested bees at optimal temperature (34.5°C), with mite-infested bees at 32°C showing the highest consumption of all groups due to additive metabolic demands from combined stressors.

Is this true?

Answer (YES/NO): NO